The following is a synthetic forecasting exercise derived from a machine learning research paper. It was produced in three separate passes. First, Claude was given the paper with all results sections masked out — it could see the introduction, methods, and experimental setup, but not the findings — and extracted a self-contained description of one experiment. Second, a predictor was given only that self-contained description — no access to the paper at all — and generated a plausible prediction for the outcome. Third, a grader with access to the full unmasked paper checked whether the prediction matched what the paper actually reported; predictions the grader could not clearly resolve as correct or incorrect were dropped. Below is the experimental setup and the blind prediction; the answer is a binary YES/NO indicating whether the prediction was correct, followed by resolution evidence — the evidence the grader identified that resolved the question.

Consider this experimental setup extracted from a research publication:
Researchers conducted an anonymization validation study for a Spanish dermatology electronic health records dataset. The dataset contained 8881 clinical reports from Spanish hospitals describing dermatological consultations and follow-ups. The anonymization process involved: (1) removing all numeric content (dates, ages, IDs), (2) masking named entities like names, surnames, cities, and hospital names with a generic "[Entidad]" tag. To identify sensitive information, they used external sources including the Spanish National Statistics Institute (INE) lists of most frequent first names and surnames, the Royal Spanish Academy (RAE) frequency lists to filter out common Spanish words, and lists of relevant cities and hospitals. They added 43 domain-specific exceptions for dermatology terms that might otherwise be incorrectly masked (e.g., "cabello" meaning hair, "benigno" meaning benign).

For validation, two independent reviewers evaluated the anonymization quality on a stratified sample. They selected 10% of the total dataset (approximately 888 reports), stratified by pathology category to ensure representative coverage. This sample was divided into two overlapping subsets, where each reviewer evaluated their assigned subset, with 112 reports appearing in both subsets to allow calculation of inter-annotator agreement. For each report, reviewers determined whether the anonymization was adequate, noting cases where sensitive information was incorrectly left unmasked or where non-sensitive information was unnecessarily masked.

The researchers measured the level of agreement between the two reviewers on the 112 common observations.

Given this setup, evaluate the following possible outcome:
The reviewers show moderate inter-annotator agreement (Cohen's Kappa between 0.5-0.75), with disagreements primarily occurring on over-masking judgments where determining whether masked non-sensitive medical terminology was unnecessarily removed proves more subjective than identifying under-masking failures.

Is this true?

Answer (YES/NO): NO